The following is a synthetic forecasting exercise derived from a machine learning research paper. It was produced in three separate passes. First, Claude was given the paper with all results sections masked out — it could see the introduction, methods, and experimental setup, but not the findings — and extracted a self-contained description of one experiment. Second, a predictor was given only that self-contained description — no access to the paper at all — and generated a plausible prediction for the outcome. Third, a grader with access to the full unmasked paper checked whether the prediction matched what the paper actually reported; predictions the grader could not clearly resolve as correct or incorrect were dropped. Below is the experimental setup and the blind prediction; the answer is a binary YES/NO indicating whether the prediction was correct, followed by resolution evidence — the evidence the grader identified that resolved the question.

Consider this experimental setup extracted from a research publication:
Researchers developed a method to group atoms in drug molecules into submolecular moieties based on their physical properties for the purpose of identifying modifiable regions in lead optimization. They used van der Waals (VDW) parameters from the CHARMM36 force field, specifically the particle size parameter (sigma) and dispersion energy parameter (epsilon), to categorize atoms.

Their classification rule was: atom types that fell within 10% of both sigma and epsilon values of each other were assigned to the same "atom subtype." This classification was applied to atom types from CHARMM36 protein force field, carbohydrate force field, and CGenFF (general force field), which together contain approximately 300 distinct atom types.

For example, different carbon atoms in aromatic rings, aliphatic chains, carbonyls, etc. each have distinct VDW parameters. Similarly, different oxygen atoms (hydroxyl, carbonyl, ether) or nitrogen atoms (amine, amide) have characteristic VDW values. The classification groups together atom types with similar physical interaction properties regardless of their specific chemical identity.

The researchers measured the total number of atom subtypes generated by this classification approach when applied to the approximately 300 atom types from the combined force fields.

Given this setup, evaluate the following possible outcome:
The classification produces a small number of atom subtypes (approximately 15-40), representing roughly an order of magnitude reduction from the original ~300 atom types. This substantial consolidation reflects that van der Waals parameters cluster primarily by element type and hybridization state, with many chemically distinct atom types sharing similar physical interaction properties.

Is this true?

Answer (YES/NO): NO